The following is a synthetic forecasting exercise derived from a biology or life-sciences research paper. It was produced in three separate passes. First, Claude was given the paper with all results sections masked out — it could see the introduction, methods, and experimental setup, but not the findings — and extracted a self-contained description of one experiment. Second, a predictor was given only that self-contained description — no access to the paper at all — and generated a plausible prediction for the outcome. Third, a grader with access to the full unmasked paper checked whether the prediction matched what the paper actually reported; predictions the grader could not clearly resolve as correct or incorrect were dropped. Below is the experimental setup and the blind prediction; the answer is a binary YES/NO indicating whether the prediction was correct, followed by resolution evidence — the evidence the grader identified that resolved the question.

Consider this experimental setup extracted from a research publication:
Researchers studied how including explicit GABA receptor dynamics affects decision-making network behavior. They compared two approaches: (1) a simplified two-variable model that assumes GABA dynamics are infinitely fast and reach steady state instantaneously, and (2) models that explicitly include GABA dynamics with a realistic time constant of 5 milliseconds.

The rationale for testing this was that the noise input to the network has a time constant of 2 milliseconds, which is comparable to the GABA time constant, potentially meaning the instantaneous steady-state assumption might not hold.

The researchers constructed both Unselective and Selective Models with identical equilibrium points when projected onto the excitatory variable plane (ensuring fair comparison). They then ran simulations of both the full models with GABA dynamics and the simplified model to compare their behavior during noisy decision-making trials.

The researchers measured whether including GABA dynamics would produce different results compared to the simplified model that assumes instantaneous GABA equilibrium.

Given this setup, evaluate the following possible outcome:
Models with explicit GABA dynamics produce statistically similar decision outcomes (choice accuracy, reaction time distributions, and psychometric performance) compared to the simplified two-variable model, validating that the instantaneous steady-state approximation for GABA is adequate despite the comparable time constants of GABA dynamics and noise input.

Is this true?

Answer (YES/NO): NO